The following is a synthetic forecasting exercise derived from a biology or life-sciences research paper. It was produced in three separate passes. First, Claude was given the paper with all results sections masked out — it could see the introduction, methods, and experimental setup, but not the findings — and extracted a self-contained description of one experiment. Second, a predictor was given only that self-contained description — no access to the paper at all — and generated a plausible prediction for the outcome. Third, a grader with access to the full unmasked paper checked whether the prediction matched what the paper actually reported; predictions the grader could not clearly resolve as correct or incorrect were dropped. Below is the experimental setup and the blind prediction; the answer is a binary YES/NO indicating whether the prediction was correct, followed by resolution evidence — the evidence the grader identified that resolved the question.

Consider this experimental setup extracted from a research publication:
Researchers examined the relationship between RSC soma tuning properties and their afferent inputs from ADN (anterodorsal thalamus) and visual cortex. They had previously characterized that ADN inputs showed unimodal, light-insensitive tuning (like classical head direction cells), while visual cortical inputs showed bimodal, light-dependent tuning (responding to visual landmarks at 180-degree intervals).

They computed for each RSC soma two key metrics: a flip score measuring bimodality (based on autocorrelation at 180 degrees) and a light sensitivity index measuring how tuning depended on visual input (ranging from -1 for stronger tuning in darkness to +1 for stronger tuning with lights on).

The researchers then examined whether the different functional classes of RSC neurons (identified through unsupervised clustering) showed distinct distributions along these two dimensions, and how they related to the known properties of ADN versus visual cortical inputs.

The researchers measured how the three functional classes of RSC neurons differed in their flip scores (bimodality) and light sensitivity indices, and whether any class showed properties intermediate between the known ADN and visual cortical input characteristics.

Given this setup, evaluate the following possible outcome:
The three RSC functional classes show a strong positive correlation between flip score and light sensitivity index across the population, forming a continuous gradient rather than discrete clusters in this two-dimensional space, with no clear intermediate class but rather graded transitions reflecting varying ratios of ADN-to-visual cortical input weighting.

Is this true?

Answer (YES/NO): NO